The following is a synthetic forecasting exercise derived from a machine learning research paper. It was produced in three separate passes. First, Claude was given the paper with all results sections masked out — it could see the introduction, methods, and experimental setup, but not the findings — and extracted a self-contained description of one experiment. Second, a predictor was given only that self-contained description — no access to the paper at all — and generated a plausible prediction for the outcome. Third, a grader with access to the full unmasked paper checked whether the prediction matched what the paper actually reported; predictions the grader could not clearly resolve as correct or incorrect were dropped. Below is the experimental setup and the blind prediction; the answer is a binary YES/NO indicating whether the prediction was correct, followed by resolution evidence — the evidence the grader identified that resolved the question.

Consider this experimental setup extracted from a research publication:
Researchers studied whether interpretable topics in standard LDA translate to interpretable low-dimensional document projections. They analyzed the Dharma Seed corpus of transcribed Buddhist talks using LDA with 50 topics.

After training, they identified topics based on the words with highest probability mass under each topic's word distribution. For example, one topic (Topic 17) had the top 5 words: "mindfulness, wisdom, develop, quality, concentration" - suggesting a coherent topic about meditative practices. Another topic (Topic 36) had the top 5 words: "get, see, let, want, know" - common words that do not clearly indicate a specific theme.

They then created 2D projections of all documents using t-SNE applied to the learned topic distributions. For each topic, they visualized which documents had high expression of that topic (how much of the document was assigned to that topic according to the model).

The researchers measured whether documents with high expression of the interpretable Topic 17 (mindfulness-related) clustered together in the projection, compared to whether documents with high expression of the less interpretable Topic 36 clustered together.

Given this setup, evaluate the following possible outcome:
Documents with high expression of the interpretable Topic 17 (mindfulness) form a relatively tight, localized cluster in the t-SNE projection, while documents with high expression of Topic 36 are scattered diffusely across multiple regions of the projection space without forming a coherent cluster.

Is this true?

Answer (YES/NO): NO